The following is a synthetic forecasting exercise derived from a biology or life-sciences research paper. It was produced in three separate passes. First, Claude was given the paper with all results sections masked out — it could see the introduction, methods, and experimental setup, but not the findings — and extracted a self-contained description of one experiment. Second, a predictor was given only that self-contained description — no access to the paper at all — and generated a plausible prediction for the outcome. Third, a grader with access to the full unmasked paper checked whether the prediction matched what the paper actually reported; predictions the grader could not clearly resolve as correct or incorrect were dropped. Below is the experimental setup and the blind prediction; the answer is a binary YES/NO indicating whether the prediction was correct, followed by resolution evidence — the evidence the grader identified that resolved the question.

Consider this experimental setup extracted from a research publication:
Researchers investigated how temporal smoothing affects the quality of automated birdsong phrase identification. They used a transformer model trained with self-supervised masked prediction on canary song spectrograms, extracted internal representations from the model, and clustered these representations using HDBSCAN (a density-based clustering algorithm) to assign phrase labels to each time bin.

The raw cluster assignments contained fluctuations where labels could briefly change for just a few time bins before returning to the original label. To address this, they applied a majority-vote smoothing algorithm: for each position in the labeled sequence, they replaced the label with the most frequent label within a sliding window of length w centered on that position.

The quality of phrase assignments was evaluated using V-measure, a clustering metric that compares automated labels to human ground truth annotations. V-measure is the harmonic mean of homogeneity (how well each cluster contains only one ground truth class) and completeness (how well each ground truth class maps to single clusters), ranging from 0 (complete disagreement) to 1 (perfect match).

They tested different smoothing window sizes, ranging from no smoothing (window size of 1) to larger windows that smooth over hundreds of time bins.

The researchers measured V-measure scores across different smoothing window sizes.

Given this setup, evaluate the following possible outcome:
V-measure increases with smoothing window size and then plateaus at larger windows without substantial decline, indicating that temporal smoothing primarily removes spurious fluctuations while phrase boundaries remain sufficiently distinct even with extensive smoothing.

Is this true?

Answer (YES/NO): NO